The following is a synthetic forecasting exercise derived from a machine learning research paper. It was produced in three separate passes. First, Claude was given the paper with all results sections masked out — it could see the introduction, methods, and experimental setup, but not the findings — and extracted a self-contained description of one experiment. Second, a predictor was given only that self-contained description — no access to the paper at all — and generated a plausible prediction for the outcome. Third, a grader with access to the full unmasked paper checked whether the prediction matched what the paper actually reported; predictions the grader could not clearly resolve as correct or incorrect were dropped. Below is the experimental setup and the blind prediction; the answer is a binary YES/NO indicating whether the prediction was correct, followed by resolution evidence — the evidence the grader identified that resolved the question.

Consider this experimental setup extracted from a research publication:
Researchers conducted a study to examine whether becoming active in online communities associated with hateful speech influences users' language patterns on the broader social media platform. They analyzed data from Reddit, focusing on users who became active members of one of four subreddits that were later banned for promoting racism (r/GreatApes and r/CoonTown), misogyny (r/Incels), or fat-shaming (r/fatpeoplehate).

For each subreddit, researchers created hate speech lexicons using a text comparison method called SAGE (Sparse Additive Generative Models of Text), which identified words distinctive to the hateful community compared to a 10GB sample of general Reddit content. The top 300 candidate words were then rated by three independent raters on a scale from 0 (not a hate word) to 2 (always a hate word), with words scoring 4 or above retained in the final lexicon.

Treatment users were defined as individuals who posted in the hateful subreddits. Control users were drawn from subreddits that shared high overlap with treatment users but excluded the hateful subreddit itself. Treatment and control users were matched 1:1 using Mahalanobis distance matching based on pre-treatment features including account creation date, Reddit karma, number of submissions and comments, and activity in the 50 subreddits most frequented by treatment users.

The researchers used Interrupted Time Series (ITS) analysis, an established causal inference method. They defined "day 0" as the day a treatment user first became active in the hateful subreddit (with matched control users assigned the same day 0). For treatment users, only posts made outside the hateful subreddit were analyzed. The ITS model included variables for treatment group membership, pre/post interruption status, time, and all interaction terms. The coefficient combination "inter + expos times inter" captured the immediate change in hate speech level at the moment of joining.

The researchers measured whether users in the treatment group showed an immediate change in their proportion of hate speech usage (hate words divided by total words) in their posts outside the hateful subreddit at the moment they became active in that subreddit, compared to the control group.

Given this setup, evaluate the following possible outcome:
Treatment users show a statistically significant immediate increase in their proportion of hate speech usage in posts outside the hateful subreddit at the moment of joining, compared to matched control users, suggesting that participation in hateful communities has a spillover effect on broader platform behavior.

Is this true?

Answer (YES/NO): YES